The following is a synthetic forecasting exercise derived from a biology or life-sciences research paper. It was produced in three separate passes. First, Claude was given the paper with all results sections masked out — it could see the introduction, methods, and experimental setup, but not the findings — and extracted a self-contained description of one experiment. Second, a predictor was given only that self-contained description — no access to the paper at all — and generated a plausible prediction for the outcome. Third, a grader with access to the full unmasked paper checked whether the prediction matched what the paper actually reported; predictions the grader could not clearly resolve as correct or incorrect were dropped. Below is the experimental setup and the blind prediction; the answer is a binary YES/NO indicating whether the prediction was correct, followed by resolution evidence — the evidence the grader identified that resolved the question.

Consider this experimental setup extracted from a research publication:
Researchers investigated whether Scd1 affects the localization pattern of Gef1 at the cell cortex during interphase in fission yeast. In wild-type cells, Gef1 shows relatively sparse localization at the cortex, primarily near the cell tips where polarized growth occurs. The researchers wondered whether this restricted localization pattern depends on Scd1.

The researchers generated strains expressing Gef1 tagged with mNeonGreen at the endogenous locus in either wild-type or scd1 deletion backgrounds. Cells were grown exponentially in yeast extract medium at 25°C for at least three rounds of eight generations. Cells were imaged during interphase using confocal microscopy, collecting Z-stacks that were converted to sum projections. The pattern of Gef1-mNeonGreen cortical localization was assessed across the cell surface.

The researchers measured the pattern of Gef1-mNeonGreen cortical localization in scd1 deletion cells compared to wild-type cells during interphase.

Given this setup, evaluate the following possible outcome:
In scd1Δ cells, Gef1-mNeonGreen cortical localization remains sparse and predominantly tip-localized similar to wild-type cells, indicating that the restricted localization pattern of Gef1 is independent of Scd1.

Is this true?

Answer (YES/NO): NO